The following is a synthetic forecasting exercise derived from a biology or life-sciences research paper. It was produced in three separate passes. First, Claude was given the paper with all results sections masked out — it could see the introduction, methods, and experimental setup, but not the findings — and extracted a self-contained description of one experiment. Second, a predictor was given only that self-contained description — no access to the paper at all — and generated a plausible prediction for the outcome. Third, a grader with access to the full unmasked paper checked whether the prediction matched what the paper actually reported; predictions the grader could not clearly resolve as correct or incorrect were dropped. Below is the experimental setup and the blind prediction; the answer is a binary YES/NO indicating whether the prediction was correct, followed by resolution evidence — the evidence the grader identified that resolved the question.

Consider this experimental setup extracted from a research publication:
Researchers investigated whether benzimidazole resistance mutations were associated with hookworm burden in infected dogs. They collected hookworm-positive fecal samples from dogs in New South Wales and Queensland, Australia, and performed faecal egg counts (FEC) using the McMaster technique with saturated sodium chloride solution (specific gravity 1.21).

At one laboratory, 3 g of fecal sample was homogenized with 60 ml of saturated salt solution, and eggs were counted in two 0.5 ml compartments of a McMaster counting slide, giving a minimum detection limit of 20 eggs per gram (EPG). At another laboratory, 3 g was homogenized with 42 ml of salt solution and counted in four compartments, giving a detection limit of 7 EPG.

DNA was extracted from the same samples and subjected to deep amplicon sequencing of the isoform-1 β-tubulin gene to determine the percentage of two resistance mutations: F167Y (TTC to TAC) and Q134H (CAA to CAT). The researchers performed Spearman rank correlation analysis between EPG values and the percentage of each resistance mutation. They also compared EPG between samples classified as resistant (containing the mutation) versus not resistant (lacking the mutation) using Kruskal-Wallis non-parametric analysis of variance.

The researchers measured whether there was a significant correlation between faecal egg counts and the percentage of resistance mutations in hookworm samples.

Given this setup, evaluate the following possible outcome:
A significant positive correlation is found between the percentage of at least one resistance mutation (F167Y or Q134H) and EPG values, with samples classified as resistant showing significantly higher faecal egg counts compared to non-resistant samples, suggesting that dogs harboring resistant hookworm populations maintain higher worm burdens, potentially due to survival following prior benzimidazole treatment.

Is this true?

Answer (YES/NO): NO